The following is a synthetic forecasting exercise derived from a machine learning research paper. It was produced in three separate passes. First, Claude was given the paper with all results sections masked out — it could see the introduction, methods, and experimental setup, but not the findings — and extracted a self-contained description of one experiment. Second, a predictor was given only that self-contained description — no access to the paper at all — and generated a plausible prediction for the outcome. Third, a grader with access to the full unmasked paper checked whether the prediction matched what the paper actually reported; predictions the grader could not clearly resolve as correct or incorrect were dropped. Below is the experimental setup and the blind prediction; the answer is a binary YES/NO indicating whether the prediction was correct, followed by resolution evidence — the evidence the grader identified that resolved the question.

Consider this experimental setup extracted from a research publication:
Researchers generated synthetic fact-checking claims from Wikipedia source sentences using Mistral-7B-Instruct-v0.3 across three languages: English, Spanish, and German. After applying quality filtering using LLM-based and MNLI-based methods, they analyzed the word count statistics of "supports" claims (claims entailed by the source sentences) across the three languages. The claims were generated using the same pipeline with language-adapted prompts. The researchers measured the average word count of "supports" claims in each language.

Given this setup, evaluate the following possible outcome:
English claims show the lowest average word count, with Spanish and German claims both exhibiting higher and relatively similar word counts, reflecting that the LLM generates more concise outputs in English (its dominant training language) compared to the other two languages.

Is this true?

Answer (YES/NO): NO